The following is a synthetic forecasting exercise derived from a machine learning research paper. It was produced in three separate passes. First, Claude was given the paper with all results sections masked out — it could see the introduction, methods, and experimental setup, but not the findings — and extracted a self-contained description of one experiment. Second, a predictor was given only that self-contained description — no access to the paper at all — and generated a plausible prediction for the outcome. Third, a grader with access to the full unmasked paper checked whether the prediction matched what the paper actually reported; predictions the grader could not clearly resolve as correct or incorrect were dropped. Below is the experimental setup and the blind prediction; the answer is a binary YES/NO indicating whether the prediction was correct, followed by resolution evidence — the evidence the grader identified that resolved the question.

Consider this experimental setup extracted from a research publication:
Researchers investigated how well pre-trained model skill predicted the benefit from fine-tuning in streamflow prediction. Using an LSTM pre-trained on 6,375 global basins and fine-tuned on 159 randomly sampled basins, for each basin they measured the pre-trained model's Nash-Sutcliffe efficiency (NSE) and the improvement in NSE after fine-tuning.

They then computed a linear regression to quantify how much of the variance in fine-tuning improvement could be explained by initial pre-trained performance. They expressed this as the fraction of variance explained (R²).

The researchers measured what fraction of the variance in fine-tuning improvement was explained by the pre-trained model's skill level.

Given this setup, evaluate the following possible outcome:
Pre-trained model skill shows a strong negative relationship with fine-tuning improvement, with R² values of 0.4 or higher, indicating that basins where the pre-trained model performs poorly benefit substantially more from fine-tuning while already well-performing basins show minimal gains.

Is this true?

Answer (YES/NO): NO